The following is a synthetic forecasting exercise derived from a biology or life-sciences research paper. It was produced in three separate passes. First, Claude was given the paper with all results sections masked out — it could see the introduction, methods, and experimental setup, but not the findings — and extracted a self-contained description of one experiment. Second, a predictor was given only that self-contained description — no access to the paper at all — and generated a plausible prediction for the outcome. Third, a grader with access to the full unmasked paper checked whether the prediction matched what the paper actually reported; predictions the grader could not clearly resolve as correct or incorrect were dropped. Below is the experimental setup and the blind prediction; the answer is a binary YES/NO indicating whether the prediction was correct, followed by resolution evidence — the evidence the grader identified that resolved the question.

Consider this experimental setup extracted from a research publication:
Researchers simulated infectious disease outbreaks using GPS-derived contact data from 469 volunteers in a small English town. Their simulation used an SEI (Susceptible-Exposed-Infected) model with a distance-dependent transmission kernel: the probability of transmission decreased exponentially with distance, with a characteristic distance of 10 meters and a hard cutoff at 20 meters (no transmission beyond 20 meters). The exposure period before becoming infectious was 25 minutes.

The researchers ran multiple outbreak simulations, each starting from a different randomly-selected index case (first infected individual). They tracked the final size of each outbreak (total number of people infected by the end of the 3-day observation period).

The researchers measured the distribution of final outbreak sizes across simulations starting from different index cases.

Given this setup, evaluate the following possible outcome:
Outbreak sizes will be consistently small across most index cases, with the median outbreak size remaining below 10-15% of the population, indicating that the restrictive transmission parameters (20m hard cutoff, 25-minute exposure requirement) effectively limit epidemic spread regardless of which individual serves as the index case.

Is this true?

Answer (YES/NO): NO